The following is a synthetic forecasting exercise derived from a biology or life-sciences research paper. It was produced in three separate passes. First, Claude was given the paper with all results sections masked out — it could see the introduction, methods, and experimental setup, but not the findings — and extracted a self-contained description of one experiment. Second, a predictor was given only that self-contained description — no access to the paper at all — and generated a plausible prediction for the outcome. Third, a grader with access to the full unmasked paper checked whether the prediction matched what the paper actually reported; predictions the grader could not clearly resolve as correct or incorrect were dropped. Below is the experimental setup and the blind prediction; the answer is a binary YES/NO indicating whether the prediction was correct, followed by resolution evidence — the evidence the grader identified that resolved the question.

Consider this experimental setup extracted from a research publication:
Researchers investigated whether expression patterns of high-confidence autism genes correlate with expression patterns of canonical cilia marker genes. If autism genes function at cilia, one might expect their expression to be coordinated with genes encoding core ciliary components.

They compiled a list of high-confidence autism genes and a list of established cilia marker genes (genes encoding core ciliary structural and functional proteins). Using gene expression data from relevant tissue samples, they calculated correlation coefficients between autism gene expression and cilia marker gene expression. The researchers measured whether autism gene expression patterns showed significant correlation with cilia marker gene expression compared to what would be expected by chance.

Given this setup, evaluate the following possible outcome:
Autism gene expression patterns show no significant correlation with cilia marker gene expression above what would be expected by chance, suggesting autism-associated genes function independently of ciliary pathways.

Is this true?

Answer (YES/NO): NO